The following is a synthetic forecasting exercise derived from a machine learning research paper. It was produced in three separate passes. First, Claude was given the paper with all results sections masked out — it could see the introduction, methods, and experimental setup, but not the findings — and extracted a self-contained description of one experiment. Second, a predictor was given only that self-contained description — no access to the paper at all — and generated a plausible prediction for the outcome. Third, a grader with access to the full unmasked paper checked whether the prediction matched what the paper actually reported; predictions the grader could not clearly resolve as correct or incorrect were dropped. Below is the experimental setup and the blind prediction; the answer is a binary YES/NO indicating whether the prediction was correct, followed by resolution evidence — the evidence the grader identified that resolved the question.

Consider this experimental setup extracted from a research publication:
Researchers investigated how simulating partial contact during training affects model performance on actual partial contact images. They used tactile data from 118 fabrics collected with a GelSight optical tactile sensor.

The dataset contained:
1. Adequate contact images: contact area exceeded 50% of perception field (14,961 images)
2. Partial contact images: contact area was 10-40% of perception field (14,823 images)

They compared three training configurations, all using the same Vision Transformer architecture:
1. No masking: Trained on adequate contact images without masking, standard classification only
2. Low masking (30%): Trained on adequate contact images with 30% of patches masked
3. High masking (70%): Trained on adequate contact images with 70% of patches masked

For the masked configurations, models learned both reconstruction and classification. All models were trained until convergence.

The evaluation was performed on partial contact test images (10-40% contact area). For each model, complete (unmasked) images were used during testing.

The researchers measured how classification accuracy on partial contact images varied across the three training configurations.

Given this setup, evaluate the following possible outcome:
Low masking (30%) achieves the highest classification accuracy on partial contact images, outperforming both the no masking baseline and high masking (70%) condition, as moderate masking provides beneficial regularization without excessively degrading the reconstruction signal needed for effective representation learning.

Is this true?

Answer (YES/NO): NO